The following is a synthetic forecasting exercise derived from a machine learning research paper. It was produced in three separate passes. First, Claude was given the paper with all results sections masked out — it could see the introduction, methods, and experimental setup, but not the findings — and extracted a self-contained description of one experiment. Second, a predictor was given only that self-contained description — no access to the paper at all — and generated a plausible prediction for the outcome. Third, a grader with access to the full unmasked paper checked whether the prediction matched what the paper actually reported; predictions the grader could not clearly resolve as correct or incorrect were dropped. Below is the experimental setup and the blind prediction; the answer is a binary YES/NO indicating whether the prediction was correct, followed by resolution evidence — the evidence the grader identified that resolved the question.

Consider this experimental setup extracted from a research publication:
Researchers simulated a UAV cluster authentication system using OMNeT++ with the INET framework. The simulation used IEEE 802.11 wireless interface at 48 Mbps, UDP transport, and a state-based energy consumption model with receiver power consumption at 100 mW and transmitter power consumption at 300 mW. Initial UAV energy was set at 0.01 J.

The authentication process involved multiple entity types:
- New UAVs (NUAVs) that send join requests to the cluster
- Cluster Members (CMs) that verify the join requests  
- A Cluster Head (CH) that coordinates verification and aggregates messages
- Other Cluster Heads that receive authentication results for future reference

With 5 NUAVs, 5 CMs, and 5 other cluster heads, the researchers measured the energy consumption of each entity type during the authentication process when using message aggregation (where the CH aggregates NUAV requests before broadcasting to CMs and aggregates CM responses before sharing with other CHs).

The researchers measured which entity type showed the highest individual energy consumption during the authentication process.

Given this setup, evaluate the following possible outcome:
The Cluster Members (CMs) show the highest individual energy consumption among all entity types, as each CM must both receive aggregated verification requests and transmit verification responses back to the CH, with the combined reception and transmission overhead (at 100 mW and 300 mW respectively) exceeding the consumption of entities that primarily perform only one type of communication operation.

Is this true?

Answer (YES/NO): NO